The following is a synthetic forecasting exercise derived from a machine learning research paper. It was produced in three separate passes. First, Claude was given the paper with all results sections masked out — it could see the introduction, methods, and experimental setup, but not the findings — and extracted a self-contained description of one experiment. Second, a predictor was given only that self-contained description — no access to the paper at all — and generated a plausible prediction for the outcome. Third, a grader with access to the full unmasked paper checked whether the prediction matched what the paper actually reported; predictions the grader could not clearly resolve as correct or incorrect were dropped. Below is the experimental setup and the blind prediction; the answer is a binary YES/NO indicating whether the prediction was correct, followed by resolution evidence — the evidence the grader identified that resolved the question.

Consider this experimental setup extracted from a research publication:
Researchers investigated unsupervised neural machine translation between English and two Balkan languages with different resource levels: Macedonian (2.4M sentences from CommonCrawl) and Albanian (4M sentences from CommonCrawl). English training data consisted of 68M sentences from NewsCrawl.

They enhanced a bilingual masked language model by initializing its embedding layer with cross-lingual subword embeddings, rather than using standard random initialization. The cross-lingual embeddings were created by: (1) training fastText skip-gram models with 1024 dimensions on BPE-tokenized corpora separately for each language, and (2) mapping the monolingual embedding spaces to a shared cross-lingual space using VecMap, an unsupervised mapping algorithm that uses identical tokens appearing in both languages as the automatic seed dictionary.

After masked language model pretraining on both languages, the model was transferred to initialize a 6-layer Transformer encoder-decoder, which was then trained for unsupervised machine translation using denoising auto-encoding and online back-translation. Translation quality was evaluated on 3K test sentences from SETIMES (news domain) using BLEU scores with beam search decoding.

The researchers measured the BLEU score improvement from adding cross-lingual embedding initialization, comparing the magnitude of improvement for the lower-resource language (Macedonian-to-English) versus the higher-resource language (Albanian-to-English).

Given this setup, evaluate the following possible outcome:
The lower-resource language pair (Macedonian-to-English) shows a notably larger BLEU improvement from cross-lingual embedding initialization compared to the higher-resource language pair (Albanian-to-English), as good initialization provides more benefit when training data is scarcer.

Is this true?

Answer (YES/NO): YES